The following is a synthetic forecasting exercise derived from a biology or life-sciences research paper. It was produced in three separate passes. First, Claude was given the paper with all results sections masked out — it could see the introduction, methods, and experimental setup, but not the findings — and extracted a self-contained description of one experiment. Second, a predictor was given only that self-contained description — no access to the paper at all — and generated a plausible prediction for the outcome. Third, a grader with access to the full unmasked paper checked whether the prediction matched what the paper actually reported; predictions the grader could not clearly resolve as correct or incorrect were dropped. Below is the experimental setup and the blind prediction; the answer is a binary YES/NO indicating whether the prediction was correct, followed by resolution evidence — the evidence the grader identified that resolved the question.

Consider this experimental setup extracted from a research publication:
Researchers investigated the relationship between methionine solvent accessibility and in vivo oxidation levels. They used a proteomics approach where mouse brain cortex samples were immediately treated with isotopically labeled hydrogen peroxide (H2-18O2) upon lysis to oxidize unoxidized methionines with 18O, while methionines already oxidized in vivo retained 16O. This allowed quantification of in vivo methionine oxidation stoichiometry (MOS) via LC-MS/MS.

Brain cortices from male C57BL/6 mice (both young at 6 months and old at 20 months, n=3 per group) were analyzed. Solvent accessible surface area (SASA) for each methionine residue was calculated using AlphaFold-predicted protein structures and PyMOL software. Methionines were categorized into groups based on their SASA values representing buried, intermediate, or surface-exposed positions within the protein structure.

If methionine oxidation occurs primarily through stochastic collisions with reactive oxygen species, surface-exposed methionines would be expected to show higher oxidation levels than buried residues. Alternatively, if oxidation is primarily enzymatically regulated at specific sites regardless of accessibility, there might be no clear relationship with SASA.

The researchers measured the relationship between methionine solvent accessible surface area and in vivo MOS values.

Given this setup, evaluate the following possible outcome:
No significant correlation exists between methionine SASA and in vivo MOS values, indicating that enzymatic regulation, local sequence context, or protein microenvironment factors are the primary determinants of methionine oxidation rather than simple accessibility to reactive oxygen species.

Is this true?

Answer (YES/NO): NO